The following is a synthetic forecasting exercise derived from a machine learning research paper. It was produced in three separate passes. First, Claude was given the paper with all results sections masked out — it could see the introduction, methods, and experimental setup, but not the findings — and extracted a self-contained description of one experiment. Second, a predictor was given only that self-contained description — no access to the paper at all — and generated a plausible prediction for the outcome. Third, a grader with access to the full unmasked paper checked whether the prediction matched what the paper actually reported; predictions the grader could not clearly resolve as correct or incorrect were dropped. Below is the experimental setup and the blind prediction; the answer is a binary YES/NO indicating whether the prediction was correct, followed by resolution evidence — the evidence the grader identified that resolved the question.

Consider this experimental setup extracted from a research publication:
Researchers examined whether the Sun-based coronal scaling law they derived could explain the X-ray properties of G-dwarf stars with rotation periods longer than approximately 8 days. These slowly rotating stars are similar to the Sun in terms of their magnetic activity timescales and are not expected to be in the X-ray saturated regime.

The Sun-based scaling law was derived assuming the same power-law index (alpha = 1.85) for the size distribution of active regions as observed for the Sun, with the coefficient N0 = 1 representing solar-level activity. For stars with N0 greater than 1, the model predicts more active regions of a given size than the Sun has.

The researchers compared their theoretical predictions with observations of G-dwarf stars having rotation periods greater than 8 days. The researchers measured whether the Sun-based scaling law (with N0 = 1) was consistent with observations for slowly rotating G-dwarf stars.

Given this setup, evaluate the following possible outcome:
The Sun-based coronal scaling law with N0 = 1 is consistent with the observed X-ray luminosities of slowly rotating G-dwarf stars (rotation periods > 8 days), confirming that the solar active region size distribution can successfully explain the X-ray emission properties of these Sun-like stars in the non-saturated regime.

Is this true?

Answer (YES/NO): YES